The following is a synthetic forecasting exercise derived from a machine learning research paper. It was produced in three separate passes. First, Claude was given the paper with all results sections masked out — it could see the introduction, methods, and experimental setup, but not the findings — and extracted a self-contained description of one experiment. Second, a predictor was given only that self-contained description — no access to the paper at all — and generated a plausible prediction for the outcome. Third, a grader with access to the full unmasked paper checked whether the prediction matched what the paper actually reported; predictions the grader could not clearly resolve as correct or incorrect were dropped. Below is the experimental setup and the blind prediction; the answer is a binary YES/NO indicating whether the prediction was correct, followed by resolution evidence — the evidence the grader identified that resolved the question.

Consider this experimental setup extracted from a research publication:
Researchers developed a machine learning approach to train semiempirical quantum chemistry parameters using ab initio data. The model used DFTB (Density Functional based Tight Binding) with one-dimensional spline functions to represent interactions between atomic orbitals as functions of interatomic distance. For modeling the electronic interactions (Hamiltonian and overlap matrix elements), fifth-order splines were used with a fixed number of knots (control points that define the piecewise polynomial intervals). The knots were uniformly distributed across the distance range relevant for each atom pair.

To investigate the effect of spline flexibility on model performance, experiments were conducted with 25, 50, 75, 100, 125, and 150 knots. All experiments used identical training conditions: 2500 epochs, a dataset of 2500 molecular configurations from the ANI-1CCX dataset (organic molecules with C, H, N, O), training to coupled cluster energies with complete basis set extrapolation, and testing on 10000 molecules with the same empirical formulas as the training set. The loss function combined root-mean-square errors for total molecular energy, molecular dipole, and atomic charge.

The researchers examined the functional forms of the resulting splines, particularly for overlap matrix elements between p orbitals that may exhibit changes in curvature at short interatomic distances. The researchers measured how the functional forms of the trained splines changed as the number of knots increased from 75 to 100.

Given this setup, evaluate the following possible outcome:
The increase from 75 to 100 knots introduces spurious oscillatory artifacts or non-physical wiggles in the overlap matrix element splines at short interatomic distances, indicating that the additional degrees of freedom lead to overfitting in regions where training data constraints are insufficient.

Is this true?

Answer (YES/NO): NO